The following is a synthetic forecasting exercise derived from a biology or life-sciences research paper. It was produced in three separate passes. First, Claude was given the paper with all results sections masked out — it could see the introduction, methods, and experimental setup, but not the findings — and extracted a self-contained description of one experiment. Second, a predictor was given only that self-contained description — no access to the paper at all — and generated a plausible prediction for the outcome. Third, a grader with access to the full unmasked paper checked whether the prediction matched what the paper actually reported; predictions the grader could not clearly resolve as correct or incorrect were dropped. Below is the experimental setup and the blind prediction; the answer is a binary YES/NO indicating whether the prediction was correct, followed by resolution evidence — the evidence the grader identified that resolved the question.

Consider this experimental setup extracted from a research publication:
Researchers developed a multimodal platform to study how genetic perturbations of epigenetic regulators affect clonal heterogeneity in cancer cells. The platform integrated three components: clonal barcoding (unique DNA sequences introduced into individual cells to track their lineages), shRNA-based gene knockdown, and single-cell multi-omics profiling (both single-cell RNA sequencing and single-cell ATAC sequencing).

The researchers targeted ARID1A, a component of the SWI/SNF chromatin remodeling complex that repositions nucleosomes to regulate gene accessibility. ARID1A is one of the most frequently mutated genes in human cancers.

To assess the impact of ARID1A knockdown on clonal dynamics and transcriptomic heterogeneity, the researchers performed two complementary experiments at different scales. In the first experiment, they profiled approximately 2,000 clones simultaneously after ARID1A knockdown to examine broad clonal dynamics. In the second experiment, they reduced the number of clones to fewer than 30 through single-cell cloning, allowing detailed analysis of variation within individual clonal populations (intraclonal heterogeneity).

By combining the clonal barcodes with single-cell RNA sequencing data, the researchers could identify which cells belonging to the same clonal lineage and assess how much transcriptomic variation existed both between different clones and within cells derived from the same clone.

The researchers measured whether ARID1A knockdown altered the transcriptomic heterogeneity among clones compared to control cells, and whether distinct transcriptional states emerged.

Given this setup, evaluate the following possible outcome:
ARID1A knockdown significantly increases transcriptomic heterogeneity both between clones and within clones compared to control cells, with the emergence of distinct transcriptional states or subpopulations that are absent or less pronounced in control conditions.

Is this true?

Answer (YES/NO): YES